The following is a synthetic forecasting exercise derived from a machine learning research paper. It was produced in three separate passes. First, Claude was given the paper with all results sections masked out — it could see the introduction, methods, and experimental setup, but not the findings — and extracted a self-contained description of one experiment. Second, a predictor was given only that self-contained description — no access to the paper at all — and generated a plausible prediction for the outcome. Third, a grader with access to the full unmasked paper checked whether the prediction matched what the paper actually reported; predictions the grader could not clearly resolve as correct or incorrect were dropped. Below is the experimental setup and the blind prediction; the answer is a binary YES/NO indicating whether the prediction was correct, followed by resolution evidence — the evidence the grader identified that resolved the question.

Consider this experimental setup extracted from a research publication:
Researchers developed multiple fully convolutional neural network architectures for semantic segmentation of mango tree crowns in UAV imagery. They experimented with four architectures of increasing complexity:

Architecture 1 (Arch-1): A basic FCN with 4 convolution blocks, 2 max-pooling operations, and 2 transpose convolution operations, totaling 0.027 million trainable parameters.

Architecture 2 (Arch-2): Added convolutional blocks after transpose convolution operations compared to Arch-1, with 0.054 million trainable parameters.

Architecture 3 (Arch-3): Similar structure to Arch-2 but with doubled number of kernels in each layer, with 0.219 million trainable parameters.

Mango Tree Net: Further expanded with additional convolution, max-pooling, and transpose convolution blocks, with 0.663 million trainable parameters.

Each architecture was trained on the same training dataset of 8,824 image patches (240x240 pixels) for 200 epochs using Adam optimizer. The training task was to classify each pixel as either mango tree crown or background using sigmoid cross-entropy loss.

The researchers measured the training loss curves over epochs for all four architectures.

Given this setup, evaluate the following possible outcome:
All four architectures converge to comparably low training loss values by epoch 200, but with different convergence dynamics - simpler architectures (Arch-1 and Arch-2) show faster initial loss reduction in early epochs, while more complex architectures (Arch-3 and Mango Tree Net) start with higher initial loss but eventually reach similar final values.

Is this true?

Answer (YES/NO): NO